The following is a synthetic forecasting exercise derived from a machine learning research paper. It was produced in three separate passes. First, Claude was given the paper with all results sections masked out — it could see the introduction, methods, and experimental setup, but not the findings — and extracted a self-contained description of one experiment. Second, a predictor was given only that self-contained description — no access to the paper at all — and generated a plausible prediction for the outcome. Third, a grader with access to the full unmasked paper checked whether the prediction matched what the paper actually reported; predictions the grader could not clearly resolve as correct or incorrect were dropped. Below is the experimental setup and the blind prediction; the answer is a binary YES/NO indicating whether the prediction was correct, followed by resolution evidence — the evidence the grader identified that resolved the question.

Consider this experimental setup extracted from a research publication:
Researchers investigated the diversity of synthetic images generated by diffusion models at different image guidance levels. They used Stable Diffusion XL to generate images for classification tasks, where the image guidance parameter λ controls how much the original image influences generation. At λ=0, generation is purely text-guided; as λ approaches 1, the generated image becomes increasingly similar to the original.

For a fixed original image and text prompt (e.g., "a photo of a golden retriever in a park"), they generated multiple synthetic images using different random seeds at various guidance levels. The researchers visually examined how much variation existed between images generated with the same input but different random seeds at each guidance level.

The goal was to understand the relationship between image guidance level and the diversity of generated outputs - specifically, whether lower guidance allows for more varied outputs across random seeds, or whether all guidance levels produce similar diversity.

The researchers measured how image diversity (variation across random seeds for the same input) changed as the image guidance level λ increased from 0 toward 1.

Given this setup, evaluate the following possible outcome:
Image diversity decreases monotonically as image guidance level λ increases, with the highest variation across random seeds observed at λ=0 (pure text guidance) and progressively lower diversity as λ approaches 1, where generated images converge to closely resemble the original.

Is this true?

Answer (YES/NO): YES